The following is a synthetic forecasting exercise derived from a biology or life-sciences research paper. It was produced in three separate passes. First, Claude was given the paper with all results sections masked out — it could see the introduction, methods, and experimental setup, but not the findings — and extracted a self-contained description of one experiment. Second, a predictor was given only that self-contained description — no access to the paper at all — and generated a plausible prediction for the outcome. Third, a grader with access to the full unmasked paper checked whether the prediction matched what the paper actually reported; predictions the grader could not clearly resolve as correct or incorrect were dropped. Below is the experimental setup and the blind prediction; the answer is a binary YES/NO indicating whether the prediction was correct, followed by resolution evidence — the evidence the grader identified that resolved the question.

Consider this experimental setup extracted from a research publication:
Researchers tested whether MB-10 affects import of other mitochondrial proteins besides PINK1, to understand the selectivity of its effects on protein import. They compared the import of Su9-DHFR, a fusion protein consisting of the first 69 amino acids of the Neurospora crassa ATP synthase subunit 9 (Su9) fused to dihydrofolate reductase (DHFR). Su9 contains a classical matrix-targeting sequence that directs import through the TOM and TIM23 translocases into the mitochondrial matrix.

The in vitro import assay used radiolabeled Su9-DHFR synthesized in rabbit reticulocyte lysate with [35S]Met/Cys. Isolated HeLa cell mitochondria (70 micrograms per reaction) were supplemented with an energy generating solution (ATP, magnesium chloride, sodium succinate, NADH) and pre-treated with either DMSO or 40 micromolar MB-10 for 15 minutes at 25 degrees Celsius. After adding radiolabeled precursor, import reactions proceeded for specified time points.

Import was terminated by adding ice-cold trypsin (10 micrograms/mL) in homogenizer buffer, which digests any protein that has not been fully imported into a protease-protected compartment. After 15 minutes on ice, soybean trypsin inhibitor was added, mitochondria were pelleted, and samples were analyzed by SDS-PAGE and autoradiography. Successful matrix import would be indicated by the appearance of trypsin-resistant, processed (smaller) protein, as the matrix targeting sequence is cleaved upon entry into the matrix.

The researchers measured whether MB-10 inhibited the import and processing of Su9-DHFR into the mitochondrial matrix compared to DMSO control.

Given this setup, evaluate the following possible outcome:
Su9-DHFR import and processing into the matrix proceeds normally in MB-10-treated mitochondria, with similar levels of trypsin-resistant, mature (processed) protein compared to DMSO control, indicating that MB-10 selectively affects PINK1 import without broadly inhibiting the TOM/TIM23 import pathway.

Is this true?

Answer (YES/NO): NO